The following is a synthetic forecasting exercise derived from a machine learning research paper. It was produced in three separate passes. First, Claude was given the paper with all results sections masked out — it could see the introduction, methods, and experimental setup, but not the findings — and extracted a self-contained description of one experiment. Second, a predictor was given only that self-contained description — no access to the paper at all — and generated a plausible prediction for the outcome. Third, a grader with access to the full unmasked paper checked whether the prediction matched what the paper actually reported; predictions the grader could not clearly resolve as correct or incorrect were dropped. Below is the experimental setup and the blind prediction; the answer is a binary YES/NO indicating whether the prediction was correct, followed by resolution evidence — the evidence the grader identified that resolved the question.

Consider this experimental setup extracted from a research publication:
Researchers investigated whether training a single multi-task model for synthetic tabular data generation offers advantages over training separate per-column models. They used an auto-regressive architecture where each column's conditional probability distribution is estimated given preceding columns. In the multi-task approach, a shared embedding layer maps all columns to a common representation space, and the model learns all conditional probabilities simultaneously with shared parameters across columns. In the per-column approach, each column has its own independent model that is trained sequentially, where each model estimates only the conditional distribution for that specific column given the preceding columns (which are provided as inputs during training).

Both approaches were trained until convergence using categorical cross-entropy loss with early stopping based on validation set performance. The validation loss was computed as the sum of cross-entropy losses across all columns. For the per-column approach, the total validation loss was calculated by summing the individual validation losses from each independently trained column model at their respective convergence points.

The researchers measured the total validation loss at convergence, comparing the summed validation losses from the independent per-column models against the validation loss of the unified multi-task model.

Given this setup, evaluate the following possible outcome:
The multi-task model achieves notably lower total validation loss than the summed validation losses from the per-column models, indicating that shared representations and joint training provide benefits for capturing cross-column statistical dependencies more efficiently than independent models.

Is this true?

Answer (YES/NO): YES